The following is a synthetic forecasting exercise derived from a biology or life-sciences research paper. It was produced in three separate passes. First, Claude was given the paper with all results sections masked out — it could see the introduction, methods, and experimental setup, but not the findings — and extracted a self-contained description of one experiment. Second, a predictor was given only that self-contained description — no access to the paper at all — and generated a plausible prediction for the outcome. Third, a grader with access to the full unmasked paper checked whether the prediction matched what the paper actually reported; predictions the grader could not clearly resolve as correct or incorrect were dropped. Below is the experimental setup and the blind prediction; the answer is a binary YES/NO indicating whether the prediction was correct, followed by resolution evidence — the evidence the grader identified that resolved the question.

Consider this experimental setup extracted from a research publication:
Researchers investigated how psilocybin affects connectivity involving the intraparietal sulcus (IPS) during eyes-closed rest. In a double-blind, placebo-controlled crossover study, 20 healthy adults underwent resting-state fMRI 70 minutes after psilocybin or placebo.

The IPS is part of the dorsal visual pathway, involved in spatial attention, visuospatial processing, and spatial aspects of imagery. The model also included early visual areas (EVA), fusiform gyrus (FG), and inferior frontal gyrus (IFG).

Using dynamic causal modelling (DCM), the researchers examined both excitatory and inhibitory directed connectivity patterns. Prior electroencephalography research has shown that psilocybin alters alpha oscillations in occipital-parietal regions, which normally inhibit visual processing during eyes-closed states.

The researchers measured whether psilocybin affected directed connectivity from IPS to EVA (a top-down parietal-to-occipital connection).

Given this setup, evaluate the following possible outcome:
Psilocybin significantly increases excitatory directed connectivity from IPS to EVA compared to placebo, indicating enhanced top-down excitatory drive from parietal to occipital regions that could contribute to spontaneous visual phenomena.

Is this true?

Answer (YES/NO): NO